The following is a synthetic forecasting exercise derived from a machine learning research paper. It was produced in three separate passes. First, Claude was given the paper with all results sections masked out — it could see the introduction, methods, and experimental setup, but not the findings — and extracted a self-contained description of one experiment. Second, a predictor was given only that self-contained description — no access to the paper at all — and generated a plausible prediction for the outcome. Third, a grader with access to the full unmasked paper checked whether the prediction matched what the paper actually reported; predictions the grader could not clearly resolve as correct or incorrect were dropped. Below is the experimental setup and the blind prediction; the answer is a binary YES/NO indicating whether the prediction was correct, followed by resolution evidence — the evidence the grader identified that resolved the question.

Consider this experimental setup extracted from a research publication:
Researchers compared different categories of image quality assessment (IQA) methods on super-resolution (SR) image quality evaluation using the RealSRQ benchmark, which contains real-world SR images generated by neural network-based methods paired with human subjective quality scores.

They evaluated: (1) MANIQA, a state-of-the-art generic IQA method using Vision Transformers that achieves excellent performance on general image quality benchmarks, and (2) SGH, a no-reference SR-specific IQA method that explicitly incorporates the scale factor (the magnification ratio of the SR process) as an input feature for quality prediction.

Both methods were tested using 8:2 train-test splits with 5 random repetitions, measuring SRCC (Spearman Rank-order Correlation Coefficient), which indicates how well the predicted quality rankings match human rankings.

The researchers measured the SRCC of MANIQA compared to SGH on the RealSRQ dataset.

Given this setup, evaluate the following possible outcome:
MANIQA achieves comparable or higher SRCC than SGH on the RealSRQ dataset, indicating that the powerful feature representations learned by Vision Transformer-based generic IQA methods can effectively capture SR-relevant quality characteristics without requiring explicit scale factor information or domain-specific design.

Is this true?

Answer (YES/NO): YES